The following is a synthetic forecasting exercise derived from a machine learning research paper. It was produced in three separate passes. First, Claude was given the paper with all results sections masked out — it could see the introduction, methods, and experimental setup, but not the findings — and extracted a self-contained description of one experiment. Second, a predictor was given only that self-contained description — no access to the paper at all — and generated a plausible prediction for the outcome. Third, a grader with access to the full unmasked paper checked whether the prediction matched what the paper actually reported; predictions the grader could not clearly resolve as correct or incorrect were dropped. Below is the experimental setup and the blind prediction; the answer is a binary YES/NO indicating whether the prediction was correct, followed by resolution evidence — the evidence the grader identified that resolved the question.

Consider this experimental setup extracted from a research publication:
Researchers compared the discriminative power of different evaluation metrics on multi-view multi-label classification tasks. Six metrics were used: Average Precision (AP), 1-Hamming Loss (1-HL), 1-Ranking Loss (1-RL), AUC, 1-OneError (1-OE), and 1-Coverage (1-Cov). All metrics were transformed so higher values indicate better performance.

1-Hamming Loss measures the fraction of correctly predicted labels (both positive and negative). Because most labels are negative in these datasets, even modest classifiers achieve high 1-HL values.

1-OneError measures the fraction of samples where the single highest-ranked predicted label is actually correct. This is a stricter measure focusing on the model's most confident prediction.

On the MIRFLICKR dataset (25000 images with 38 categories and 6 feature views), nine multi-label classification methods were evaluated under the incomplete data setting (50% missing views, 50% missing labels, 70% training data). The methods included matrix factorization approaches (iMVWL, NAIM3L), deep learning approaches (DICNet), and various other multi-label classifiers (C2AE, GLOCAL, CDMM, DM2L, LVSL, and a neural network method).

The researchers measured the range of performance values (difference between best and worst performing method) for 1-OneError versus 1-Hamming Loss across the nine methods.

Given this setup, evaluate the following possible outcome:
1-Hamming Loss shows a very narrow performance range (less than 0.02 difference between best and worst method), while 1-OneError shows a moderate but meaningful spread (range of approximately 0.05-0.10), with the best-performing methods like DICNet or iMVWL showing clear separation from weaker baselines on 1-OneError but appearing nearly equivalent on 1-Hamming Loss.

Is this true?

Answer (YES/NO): NO